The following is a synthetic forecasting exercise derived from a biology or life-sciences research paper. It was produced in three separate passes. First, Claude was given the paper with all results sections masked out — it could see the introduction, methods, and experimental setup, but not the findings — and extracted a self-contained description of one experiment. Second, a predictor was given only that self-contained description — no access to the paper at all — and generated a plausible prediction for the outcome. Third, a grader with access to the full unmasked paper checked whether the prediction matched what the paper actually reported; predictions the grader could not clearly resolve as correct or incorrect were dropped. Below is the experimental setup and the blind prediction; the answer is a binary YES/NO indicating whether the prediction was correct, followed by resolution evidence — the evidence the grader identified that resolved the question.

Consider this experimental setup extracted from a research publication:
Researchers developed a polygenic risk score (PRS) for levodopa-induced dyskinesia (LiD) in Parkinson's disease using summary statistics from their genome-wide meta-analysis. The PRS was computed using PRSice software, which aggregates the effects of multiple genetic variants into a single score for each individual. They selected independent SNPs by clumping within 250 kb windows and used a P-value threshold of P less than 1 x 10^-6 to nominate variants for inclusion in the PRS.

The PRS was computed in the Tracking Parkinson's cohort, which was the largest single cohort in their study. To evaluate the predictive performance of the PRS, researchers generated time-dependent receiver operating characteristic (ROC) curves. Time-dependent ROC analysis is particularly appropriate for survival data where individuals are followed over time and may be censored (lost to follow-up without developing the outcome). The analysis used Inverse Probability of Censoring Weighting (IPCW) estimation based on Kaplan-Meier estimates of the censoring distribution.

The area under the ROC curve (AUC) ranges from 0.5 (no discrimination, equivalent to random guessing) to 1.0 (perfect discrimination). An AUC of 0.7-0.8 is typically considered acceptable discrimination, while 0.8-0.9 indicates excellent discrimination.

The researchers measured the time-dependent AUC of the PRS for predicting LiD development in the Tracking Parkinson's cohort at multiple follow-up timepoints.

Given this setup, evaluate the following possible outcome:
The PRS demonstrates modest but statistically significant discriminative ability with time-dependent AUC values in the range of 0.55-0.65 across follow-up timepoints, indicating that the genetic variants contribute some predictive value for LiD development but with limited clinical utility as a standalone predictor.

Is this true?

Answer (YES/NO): NO